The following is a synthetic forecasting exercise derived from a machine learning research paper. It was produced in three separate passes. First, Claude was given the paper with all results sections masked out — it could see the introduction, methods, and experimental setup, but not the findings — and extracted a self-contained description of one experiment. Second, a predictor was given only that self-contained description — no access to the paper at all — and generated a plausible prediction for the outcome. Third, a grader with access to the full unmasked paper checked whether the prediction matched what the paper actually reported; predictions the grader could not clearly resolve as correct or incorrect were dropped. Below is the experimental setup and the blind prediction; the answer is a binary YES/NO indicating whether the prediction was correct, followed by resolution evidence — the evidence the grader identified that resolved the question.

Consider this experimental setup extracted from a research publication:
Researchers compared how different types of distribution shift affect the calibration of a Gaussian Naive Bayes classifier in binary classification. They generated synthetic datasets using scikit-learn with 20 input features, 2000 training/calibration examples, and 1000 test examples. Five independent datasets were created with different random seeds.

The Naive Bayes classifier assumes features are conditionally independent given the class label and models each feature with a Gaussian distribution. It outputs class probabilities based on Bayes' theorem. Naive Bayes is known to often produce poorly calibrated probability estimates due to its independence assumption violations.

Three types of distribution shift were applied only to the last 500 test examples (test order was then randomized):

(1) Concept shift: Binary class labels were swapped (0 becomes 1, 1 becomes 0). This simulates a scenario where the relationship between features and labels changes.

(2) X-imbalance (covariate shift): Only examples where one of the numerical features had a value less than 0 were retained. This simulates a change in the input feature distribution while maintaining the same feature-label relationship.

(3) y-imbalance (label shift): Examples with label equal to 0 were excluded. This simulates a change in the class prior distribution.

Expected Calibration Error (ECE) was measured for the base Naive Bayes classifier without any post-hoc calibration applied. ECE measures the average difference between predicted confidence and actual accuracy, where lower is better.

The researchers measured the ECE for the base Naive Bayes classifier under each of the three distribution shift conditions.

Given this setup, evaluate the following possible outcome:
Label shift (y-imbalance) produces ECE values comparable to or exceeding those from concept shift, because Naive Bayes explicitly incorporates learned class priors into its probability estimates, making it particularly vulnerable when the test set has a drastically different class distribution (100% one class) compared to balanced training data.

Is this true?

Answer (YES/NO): NO